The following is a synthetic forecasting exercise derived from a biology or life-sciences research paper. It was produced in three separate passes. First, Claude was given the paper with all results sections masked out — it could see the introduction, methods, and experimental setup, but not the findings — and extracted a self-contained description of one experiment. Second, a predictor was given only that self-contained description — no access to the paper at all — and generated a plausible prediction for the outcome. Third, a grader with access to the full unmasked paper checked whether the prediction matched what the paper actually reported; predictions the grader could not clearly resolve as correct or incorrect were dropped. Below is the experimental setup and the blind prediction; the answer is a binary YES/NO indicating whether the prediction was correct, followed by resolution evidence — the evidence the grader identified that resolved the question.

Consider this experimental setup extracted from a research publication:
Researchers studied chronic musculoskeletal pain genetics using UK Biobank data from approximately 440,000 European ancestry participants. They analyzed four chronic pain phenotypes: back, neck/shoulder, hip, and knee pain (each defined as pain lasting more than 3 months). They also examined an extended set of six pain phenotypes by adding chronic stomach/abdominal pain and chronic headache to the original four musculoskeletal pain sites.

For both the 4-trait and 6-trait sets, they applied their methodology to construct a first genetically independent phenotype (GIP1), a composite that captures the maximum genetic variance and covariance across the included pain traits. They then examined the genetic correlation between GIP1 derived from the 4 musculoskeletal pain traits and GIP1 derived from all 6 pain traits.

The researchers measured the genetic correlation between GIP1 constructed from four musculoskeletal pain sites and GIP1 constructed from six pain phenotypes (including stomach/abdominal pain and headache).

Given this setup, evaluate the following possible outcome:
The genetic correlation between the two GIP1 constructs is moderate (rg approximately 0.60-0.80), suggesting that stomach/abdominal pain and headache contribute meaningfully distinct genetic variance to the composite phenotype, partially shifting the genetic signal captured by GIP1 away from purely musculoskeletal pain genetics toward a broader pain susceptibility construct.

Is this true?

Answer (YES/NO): NO